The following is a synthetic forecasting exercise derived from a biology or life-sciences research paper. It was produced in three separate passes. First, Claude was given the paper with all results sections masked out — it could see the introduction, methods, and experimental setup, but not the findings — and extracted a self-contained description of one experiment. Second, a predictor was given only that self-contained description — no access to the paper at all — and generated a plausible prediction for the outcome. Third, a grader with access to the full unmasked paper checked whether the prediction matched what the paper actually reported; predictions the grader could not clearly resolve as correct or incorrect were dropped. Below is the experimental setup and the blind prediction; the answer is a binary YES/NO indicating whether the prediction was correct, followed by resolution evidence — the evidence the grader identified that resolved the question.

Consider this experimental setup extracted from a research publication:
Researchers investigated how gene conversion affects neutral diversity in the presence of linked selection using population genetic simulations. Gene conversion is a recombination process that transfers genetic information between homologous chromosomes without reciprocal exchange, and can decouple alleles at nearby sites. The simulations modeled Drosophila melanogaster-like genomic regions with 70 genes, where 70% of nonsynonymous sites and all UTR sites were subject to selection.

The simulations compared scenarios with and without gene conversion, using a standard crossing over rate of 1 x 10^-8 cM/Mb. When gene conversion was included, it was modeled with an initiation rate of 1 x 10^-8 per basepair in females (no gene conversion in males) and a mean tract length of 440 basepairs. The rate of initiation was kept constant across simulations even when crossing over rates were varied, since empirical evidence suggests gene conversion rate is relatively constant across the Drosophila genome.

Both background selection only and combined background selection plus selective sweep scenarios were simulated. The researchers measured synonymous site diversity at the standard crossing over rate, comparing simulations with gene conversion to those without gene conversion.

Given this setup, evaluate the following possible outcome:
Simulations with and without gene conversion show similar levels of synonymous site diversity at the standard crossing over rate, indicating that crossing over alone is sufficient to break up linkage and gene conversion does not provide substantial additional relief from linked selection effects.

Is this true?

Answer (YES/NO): NO